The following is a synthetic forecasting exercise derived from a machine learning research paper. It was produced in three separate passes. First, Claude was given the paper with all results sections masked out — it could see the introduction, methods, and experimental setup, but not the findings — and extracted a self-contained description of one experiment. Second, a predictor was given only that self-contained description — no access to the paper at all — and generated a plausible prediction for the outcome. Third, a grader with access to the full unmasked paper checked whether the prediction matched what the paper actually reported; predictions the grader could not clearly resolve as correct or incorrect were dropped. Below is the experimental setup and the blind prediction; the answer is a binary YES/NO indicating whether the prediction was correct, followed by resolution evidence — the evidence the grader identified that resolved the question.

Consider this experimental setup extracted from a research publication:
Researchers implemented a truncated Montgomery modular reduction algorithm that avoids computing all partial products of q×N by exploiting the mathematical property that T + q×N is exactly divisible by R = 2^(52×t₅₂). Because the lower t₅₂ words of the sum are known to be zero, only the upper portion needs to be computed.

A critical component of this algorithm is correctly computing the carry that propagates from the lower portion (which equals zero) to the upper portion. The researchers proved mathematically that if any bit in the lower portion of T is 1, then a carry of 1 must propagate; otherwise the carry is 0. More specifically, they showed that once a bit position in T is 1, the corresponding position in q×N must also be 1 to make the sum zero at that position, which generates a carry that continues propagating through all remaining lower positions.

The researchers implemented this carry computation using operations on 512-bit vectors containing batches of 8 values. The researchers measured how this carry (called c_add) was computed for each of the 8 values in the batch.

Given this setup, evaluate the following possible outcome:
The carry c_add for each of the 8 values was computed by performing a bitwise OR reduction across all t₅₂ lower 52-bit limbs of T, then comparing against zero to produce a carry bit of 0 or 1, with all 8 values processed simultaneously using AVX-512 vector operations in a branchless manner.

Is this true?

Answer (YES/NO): NO